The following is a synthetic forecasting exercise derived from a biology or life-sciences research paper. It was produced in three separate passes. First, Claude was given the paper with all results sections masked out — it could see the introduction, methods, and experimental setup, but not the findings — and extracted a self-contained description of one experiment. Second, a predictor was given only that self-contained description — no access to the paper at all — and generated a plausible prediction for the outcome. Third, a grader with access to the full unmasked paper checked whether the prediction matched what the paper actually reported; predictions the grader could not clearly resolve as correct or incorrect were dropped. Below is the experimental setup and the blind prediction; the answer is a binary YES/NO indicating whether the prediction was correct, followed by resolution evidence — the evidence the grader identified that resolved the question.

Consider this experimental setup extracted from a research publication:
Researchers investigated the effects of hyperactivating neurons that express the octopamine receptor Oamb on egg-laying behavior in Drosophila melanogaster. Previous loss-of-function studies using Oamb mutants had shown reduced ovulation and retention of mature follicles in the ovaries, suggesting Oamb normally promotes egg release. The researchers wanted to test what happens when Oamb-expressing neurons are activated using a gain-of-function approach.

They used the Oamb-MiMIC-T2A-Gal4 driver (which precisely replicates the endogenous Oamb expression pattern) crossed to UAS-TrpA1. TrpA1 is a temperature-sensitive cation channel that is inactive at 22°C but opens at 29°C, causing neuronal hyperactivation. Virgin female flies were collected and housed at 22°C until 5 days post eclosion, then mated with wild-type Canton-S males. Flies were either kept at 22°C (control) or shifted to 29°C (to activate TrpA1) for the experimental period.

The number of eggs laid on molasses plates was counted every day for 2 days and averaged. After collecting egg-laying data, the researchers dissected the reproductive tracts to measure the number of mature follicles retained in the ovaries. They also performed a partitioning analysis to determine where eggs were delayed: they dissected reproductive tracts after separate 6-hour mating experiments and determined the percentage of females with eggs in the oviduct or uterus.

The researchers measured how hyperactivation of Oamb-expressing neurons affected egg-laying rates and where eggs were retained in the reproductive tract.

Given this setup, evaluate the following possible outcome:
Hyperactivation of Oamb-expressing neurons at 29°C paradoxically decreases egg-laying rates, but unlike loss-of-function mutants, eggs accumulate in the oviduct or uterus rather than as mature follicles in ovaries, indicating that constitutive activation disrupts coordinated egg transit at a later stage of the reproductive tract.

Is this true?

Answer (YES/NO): NO